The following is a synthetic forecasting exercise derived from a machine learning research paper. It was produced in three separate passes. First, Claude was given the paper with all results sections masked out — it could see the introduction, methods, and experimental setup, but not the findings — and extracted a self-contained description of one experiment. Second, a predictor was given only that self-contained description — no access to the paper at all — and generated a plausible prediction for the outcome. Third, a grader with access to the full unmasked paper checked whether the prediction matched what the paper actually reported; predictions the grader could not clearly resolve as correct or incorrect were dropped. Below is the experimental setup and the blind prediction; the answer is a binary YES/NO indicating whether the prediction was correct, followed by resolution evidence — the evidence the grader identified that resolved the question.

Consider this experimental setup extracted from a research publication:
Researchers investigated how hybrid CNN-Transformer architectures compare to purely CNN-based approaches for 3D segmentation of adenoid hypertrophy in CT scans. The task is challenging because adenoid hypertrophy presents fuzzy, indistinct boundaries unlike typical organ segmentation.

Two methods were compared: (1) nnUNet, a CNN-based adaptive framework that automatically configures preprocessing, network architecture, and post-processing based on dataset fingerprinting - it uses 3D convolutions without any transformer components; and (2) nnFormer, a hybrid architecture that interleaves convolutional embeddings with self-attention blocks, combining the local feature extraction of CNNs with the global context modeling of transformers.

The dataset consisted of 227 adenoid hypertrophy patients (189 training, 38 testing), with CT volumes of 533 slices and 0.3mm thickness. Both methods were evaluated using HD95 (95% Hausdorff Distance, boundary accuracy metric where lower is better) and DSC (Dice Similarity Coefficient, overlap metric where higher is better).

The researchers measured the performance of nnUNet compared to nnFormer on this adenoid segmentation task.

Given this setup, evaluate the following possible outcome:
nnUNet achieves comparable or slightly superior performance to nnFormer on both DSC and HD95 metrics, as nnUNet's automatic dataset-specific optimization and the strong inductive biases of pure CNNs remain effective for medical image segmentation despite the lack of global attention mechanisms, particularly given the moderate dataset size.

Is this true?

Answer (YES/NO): NO